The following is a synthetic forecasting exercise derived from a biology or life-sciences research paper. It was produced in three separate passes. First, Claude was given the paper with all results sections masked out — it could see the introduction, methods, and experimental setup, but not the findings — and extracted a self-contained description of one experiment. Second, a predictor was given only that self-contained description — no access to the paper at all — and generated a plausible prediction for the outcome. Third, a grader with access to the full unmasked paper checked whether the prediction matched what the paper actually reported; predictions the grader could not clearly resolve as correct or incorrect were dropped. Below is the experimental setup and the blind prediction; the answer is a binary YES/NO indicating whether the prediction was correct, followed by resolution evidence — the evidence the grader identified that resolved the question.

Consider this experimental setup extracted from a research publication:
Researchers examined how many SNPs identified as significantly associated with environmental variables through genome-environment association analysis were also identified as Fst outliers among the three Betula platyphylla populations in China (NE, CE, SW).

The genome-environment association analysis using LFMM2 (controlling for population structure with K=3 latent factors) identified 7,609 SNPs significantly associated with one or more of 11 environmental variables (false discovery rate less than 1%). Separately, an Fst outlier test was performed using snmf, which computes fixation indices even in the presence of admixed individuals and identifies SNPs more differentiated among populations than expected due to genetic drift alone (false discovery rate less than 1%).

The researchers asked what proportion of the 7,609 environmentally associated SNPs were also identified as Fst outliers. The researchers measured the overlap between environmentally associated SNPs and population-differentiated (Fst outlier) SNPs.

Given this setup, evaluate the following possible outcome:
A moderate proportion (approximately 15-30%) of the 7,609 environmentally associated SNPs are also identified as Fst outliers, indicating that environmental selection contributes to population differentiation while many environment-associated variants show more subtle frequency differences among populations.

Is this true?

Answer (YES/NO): NO